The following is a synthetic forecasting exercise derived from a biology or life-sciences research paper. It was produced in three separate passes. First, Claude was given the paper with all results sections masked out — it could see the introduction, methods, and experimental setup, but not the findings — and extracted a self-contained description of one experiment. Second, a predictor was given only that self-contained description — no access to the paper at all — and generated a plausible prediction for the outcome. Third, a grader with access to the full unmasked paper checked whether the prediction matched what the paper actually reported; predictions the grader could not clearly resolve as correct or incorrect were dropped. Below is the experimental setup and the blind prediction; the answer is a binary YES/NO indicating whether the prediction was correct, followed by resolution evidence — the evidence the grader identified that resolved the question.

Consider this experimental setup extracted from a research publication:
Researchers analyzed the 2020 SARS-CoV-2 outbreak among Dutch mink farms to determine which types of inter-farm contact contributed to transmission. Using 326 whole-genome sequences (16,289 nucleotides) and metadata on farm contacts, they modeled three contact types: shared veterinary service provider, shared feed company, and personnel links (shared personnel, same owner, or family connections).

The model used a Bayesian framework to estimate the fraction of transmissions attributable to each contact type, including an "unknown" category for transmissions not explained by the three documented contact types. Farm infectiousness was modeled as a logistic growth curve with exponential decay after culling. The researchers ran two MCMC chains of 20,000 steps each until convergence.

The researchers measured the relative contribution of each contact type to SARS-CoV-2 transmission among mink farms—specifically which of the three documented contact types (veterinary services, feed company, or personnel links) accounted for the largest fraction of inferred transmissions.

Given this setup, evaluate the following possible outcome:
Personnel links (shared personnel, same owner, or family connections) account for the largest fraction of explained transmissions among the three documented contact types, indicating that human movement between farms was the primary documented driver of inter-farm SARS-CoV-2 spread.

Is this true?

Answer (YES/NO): YES